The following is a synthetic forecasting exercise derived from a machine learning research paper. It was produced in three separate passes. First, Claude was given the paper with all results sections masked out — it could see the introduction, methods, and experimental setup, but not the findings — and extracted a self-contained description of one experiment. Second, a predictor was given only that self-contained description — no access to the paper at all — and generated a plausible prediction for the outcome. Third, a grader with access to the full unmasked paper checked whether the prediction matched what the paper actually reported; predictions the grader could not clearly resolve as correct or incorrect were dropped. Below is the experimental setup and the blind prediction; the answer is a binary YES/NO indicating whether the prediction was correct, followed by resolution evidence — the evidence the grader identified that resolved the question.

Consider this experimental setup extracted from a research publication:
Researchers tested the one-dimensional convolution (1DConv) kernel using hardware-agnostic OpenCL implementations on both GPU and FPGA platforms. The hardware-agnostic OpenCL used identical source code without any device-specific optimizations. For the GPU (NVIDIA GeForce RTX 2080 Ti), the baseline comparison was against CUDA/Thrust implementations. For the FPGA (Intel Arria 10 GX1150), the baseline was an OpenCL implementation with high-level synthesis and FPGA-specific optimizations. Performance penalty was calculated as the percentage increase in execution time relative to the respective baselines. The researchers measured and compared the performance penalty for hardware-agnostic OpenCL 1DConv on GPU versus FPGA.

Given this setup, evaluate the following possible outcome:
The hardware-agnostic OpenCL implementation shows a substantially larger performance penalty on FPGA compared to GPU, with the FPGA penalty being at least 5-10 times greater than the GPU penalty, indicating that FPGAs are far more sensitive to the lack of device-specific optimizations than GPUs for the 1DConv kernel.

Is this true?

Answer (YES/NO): NO